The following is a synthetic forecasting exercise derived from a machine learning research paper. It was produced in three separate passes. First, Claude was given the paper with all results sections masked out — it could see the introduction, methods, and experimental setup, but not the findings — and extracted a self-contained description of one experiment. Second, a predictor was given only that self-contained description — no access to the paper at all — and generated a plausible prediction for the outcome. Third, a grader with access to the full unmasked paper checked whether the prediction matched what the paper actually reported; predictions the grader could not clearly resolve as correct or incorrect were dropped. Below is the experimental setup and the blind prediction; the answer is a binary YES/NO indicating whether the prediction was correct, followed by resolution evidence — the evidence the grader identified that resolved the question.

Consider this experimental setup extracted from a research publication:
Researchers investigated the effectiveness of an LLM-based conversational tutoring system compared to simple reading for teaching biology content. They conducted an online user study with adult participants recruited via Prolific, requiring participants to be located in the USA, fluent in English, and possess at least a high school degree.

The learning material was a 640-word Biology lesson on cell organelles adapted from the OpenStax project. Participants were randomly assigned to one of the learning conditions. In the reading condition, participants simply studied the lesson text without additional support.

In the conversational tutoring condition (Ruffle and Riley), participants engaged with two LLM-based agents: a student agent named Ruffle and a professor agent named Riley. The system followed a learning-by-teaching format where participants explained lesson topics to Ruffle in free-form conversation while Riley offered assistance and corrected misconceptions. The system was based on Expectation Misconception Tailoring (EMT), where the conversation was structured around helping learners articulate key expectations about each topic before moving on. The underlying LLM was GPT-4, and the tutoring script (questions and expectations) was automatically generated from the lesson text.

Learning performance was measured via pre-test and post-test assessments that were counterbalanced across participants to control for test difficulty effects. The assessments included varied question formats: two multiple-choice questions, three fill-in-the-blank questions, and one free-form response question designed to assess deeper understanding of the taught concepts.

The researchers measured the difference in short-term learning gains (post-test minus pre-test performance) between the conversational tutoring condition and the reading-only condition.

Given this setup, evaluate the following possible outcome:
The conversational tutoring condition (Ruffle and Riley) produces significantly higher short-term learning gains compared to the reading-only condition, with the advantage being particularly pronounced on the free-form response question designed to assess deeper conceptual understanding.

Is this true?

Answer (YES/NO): NO